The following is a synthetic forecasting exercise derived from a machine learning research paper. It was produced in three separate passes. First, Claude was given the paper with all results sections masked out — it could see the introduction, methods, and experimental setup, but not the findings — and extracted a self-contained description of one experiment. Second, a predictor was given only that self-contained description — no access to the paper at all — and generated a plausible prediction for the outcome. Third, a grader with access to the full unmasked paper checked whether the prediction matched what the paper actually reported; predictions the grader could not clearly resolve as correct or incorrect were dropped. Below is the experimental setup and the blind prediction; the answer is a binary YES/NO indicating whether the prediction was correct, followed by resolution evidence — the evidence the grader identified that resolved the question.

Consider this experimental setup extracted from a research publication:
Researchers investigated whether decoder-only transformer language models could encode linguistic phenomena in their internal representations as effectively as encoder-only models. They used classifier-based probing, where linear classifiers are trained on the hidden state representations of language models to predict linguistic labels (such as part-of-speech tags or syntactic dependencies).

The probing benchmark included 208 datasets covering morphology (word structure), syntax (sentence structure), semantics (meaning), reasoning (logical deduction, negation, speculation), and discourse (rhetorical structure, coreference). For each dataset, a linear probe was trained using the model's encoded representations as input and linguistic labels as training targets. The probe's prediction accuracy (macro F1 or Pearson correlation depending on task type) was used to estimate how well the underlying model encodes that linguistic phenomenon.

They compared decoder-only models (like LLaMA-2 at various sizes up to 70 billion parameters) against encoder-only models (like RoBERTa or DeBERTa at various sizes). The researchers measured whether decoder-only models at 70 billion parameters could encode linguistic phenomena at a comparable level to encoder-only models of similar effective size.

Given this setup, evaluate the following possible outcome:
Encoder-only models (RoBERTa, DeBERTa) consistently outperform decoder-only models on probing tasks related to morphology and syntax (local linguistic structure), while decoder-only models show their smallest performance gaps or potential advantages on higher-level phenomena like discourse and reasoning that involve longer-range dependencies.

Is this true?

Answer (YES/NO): YES